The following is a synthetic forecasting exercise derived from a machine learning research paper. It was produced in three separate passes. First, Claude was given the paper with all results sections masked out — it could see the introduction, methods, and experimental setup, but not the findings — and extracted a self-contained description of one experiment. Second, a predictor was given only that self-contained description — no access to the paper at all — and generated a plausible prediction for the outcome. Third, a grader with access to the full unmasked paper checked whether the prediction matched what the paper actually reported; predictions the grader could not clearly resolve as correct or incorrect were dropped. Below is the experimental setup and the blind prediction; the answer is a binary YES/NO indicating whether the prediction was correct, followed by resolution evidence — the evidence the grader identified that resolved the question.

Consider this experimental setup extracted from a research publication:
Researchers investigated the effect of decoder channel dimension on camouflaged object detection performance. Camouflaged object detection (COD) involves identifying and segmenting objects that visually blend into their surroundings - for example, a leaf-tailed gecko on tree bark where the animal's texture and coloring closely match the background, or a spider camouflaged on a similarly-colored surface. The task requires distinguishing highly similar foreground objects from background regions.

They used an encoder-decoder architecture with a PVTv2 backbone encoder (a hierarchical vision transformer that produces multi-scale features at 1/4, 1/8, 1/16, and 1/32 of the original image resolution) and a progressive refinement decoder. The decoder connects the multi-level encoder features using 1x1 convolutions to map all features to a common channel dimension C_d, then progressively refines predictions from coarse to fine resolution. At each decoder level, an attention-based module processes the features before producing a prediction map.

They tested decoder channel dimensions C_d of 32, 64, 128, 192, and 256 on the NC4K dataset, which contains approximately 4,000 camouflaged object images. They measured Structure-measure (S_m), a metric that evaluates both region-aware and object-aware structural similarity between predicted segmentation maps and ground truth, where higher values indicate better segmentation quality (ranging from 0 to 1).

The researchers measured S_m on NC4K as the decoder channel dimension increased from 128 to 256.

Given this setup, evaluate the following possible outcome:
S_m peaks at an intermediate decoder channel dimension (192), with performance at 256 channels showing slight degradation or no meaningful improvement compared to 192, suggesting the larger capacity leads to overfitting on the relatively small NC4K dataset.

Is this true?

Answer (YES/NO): NO